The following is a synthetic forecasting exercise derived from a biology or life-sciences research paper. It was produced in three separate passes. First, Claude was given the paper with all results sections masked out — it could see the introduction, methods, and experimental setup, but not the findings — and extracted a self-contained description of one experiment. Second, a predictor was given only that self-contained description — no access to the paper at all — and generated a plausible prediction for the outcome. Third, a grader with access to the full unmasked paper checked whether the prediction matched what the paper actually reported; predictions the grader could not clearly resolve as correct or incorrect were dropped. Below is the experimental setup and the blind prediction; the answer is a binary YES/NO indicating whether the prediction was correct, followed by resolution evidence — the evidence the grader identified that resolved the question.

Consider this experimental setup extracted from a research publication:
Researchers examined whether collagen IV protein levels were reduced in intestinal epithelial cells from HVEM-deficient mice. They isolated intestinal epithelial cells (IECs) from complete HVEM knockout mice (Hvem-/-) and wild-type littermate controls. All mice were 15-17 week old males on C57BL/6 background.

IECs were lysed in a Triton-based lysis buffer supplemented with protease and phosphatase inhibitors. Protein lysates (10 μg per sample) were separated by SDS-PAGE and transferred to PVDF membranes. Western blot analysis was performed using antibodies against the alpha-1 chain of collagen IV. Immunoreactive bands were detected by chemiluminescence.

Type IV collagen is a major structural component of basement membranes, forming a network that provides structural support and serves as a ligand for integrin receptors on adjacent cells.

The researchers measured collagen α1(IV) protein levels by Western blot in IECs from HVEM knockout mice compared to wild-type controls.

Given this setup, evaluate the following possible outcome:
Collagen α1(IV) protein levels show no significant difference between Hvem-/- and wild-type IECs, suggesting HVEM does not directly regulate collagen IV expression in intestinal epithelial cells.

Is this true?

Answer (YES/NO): NO